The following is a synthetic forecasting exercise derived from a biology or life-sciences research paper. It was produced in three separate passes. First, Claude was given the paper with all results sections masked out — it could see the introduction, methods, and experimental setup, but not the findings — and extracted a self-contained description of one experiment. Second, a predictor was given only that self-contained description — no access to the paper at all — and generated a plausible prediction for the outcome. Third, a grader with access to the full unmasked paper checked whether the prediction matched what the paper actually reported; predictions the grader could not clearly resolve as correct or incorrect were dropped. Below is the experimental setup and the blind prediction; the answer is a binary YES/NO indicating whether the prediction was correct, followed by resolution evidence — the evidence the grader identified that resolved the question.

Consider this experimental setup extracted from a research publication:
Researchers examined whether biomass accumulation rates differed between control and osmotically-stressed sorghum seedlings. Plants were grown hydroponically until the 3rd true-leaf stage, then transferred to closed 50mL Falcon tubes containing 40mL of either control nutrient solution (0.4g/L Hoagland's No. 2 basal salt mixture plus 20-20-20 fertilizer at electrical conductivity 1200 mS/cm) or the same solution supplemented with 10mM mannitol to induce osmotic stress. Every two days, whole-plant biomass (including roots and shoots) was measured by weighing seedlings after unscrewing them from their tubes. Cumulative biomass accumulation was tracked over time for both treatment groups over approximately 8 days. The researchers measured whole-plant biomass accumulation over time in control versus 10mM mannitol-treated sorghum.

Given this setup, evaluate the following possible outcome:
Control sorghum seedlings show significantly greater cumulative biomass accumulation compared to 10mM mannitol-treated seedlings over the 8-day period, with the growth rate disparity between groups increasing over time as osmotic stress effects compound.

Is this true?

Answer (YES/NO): NO